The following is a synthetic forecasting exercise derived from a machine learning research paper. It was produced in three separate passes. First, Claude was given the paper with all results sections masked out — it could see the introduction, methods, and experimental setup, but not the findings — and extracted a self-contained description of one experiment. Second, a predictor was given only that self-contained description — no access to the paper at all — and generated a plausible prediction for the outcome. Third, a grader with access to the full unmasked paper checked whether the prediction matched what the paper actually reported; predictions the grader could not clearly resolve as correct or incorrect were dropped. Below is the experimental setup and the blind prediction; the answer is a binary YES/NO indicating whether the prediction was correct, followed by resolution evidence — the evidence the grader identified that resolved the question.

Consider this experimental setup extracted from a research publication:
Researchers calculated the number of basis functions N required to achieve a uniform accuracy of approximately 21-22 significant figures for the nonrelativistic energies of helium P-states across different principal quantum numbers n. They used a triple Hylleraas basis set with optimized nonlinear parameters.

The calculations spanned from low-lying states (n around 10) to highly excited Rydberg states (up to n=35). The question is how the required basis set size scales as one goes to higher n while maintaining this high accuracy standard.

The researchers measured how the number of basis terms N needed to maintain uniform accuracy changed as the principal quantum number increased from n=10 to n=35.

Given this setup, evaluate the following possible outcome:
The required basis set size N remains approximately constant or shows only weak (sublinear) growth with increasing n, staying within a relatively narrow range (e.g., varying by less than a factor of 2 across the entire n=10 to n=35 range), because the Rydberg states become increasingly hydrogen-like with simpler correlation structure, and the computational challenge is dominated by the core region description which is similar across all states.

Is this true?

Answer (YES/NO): YES